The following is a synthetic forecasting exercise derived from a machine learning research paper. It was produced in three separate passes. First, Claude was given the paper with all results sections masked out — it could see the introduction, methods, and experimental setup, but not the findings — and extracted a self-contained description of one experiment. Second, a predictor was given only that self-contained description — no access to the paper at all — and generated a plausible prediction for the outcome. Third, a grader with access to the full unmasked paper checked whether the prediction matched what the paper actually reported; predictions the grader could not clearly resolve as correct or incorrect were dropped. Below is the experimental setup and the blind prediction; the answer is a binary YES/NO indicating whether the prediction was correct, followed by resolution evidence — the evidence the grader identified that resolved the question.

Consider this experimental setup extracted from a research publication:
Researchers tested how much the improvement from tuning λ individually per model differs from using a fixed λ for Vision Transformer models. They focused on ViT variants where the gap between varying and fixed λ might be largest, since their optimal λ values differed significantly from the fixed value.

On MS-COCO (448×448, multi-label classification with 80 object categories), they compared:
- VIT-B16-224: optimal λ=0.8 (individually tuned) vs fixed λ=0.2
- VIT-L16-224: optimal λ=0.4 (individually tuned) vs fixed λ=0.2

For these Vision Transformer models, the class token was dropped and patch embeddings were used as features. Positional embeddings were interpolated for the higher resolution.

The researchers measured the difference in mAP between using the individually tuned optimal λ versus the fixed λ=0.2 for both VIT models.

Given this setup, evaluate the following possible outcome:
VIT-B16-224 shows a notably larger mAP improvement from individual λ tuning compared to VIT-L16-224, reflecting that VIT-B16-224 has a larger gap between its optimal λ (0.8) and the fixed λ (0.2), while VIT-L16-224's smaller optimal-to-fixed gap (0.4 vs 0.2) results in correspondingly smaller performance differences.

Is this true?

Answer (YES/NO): YES